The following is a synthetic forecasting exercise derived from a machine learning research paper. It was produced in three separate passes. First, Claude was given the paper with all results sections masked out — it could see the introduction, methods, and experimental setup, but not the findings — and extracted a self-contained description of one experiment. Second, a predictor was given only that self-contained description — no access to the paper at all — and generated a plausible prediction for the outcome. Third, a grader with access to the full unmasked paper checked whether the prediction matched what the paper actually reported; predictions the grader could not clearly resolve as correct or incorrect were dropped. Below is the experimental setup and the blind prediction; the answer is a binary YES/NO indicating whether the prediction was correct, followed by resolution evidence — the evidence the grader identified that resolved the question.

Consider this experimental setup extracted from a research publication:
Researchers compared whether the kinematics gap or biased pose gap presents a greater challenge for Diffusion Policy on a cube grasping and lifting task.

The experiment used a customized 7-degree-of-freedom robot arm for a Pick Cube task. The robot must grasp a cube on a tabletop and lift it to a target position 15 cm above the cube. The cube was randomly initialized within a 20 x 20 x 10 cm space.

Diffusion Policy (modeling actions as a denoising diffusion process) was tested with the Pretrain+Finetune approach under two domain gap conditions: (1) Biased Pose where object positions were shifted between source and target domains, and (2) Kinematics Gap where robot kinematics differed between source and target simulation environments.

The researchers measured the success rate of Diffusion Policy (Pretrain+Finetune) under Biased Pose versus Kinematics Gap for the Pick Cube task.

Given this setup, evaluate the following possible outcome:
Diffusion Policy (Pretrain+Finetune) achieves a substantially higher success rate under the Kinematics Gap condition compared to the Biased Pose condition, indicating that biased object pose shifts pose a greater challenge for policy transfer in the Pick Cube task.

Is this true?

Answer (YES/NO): NO